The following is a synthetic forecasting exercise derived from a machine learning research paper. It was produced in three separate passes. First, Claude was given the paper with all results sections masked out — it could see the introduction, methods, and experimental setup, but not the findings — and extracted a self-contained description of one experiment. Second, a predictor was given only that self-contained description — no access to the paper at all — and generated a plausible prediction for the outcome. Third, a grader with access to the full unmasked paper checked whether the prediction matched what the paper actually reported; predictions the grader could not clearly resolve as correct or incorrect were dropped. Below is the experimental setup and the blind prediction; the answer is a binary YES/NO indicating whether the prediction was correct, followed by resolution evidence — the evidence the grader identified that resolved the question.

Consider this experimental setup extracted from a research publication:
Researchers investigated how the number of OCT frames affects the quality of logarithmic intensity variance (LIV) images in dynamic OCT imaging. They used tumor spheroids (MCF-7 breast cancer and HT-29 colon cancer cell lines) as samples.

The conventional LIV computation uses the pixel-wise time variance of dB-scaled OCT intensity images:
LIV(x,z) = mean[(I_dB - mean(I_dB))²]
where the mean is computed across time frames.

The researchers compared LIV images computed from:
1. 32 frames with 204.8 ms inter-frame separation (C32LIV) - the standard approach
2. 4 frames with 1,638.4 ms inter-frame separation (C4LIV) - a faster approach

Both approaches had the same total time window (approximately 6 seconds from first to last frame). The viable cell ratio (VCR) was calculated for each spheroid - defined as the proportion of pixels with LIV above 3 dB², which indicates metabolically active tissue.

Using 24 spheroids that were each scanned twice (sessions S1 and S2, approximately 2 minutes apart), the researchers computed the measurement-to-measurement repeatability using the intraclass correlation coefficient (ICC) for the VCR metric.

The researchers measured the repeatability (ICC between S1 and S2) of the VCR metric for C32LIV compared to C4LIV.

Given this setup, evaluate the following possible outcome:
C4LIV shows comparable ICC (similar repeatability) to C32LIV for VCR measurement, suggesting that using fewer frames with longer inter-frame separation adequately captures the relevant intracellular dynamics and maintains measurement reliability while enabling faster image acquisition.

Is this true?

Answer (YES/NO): NO